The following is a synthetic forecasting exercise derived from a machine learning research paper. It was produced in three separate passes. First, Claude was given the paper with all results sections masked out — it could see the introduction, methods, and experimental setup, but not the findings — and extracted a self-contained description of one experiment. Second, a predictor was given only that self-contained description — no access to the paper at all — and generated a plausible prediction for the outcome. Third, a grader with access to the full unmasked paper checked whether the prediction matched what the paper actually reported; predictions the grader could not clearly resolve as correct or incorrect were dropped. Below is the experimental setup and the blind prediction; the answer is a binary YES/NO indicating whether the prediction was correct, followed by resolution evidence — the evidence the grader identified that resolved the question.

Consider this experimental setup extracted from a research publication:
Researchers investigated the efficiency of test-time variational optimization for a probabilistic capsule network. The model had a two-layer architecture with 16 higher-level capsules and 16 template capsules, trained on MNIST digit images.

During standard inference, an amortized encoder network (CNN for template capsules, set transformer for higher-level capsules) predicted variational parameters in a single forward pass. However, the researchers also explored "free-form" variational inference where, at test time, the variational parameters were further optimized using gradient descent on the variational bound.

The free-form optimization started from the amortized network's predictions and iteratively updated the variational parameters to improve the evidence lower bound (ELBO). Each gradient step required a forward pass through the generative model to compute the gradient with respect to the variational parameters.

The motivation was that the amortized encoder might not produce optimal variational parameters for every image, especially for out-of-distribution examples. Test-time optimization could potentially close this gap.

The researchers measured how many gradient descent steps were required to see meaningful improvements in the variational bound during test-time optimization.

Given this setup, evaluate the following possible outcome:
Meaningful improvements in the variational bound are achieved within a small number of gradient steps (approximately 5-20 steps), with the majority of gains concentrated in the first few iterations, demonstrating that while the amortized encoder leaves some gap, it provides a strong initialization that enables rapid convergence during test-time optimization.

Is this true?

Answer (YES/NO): NO